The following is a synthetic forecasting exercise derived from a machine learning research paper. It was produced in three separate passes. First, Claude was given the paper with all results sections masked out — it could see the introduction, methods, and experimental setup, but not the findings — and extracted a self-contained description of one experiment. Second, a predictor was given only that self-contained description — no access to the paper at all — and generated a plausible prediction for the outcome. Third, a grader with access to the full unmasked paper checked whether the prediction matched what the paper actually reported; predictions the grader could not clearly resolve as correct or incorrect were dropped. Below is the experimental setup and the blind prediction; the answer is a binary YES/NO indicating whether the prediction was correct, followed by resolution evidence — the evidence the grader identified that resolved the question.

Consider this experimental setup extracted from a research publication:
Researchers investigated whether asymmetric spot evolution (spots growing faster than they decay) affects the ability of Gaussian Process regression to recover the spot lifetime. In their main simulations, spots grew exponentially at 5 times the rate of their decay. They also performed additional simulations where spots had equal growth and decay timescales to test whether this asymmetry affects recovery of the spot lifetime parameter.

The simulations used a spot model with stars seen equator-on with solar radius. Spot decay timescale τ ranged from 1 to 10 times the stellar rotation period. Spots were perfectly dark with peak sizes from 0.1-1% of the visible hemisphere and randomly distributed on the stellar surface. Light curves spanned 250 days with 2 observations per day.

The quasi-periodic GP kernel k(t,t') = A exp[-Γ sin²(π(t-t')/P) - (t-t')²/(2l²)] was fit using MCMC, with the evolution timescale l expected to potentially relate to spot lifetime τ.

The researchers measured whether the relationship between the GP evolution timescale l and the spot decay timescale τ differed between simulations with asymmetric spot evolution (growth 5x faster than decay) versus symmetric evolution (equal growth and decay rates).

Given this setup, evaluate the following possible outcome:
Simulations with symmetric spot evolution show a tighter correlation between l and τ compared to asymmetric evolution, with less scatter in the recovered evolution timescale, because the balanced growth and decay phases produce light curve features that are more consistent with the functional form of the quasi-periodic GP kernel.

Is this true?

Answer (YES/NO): YES